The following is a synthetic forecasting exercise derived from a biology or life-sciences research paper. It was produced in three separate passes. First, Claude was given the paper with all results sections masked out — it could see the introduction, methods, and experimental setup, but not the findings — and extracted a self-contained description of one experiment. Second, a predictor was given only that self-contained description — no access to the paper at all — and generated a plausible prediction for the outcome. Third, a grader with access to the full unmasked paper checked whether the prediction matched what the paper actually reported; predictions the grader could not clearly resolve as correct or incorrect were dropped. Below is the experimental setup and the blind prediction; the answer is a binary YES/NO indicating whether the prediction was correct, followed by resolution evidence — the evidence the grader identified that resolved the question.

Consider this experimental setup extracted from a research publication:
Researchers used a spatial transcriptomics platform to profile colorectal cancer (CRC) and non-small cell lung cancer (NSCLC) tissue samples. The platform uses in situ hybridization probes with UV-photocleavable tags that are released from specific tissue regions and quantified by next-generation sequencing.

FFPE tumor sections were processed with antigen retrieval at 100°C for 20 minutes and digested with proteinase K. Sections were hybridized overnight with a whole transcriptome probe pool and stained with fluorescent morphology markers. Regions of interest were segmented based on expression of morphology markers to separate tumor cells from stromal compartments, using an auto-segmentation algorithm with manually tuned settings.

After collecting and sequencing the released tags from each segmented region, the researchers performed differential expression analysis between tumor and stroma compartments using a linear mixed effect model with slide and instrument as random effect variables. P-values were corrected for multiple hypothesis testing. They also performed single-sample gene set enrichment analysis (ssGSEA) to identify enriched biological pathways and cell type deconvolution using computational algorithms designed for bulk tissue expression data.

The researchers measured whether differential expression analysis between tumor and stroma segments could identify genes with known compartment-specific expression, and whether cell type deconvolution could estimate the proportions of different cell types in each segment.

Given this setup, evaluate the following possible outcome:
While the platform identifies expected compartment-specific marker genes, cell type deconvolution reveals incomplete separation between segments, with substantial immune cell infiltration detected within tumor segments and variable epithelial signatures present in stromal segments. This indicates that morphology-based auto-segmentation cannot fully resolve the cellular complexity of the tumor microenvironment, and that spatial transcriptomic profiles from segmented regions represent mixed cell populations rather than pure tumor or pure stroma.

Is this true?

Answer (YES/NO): NO